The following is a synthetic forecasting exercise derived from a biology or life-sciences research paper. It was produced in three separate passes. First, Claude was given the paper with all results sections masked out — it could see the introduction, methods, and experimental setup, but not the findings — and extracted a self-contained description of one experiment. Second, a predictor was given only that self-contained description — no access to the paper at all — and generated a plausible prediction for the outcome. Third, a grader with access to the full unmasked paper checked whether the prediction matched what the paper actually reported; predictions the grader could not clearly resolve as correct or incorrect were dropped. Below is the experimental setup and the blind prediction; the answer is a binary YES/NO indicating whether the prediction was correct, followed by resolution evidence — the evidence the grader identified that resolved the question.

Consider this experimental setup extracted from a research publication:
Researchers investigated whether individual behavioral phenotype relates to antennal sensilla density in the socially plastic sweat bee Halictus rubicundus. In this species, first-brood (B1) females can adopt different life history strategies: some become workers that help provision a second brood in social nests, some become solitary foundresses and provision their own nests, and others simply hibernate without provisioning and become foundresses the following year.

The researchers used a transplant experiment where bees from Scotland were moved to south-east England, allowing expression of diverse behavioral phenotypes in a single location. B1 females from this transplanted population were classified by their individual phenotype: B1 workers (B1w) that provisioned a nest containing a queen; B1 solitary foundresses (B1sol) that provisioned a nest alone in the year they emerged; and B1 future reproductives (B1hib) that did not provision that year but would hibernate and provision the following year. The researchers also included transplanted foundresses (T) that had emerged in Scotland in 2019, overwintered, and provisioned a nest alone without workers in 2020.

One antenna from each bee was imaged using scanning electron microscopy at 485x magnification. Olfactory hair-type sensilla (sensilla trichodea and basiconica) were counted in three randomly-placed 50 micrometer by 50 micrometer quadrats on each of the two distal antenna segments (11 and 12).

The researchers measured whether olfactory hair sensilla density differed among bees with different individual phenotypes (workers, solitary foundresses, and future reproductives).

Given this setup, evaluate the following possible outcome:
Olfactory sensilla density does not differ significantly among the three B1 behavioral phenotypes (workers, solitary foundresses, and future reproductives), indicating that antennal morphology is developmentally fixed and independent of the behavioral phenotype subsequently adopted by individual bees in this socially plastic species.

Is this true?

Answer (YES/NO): NO